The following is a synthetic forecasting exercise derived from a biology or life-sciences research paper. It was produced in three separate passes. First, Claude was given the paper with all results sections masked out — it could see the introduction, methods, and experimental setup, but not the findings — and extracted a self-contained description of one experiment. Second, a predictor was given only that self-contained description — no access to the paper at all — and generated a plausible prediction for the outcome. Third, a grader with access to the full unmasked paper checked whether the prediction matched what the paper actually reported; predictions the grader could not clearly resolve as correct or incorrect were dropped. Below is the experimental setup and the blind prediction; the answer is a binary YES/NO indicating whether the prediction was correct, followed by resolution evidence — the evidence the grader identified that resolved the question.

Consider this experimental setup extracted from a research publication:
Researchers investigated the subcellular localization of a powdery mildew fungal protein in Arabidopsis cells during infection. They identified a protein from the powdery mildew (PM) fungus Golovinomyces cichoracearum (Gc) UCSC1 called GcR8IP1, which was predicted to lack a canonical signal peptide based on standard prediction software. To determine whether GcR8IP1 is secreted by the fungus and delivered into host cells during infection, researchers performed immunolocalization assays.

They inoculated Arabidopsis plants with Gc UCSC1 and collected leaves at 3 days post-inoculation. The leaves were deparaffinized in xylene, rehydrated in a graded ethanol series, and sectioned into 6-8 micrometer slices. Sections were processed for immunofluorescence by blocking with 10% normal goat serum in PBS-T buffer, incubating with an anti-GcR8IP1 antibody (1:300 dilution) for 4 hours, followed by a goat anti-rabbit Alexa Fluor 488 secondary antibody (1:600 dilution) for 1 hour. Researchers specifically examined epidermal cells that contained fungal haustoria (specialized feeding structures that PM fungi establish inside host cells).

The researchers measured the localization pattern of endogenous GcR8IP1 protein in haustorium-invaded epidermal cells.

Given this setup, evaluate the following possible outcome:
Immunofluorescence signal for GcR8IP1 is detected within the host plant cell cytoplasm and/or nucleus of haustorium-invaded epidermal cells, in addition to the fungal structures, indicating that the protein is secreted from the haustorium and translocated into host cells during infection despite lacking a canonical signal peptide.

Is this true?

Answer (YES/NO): YES